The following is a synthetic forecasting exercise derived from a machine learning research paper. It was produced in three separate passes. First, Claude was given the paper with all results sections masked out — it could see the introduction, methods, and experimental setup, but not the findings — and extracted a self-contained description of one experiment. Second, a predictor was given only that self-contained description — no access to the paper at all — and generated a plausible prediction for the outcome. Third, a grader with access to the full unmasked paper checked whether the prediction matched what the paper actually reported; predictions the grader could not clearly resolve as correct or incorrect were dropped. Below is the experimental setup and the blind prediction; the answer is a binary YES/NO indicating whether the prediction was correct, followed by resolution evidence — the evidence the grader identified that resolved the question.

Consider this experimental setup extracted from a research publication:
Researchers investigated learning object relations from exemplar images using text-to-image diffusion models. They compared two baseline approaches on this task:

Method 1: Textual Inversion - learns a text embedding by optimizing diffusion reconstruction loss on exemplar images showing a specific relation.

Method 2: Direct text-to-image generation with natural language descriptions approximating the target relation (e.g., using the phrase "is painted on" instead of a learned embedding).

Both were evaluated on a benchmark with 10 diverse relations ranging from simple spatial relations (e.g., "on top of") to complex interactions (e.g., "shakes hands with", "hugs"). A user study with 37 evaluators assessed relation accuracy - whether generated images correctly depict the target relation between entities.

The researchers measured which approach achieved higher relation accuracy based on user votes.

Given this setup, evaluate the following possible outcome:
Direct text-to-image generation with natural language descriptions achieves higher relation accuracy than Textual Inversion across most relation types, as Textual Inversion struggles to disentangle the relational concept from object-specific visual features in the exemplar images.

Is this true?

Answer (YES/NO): NO